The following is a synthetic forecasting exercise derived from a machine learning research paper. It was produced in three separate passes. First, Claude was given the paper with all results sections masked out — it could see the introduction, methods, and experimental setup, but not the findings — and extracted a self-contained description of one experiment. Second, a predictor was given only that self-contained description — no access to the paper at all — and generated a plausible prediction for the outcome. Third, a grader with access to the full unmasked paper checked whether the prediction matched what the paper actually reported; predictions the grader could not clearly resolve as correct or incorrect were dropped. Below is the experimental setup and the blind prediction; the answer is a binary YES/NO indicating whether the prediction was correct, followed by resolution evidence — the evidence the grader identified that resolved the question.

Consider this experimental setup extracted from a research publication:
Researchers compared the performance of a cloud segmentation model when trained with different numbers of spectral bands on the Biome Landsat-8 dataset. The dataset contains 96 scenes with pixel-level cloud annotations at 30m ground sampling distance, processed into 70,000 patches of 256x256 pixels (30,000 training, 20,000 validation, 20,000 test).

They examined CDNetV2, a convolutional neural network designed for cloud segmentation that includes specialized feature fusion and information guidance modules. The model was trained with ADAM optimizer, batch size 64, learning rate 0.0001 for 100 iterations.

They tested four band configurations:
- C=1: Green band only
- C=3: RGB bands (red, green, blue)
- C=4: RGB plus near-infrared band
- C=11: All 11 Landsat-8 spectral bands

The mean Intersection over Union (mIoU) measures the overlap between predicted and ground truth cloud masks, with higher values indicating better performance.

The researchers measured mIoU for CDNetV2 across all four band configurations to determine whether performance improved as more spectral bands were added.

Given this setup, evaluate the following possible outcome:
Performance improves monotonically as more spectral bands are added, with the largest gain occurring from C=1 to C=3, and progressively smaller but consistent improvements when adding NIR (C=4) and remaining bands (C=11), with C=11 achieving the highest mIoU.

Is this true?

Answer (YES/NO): NO